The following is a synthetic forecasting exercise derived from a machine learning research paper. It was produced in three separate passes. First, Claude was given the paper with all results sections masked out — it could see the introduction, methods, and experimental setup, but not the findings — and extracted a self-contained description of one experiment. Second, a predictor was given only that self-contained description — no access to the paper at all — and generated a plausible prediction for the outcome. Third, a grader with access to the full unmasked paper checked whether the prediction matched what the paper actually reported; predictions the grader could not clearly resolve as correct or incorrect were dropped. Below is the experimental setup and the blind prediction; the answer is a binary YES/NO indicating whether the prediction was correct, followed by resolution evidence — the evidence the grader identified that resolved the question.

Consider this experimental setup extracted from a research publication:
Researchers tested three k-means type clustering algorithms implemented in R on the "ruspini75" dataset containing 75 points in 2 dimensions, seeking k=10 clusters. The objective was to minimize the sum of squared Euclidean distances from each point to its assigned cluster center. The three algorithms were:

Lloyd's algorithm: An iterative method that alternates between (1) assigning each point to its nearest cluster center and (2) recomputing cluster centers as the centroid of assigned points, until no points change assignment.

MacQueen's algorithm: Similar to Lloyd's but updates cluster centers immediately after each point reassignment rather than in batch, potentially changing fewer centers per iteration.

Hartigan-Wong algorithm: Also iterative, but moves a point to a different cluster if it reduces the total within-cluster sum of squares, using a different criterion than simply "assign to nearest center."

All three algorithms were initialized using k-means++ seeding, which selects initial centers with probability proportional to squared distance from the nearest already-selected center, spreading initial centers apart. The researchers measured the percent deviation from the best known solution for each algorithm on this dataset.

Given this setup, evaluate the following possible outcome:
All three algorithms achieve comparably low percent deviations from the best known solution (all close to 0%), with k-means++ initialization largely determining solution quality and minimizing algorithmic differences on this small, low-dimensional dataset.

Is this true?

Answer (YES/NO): NO